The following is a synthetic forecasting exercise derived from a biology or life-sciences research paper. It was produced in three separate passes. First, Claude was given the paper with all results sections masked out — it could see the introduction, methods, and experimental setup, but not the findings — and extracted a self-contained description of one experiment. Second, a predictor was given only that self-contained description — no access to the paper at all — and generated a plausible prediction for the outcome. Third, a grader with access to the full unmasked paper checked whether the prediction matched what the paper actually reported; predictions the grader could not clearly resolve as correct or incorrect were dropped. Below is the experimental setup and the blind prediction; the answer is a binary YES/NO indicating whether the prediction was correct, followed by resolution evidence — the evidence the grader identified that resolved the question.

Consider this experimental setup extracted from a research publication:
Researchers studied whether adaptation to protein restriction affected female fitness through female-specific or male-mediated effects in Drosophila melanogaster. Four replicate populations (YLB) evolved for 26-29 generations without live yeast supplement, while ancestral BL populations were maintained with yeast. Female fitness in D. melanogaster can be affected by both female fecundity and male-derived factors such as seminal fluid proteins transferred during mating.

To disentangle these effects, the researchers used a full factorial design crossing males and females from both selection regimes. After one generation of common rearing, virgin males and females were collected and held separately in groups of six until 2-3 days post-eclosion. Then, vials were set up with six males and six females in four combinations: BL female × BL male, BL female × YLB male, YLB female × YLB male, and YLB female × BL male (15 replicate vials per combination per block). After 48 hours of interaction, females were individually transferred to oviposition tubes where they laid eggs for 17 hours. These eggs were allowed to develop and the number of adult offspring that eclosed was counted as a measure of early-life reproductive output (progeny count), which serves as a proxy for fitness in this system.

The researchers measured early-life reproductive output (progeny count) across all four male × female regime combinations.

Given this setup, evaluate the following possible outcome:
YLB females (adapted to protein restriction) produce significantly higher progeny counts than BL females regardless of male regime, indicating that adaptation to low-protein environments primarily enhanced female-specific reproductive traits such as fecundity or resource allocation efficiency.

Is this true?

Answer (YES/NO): YES